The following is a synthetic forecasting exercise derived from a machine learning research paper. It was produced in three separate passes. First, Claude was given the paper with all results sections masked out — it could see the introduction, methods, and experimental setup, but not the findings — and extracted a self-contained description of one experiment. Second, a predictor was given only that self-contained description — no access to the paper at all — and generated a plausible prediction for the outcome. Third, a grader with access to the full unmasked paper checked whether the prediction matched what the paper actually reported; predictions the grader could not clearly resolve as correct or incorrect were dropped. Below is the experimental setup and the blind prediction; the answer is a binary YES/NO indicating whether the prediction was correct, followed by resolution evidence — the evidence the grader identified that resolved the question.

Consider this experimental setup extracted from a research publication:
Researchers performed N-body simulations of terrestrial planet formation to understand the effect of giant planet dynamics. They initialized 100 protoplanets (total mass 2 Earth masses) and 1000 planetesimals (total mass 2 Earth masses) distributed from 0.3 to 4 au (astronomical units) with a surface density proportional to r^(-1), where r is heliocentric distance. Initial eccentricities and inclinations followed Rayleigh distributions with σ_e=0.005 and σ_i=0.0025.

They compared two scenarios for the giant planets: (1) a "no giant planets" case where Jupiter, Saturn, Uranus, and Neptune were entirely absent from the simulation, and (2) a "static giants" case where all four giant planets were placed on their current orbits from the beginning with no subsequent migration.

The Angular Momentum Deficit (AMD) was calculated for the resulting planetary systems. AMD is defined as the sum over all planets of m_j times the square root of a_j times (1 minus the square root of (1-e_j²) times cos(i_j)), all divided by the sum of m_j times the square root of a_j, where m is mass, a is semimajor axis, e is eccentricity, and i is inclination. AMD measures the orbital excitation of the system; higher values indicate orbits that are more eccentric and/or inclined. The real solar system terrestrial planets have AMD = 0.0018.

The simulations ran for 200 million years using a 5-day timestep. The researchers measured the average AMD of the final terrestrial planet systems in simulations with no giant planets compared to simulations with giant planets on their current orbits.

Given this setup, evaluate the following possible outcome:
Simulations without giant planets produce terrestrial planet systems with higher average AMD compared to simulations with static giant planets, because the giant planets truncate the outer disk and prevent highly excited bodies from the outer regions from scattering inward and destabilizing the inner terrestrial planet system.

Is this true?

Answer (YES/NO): NO